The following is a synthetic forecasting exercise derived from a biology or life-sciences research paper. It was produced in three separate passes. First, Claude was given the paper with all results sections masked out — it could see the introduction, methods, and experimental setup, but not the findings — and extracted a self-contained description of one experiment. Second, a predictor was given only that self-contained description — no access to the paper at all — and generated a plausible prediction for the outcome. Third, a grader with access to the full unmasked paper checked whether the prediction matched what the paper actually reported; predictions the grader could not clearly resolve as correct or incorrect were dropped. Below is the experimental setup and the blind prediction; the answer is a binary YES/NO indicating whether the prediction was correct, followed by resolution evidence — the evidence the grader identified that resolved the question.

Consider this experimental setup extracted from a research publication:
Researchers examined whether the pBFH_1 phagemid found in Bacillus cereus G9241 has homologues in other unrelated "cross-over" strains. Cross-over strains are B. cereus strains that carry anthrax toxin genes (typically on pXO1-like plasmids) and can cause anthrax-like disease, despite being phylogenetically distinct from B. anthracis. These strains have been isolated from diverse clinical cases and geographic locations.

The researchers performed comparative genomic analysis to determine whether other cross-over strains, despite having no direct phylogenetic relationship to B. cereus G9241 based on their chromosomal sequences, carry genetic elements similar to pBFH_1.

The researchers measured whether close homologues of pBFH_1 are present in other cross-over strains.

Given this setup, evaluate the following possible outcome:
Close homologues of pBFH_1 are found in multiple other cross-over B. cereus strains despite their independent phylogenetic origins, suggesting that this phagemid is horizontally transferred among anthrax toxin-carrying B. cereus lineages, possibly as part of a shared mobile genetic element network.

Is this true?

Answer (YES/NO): YES